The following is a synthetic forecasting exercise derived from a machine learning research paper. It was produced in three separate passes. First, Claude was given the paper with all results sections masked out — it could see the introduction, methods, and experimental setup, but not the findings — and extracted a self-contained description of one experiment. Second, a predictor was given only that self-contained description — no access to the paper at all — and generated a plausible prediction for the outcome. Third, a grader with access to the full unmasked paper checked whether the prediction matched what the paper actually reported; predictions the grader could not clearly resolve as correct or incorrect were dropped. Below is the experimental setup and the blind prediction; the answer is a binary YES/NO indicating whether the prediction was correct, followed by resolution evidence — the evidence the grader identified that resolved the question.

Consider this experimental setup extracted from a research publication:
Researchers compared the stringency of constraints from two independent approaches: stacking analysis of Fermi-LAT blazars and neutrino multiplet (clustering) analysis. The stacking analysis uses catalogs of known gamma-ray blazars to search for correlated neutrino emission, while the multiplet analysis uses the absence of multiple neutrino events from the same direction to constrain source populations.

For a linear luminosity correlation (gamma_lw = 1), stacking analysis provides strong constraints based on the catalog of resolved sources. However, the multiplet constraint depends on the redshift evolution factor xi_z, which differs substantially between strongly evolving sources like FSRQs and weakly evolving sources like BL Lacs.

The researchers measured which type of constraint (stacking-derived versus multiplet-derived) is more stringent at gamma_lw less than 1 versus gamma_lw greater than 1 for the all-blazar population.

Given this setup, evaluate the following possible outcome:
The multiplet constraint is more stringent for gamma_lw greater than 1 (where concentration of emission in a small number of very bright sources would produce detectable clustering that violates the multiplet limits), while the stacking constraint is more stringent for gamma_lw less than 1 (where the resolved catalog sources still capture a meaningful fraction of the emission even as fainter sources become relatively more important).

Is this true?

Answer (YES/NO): NO